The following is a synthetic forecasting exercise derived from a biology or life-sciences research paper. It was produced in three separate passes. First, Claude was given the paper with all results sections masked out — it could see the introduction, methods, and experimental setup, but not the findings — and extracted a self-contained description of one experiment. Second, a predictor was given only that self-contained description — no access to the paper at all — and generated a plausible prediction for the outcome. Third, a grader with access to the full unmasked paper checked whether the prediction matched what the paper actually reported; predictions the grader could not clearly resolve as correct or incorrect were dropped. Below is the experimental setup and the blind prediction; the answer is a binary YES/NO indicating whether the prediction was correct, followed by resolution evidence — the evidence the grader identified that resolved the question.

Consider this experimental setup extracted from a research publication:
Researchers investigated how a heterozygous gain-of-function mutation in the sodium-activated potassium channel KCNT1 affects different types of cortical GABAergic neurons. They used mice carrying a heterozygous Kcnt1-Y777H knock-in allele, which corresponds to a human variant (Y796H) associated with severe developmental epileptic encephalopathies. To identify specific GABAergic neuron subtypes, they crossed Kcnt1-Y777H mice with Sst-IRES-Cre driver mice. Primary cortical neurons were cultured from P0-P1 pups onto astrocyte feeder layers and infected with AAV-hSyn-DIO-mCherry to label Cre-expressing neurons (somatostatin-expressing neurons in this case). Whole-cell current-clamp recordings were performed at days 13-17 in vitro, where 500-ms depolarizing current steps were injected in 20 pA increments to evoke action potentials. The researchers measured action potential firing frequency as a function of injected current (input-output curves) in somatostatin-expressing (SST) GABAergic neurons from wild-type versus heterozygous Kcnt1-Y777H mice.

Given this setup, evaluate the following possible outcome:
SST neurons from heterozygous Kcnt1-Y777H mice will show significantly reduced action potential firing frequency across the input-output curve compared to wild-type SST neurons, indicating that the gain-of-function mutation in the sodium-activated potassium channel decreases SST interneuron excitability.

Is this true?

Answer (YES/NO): YES